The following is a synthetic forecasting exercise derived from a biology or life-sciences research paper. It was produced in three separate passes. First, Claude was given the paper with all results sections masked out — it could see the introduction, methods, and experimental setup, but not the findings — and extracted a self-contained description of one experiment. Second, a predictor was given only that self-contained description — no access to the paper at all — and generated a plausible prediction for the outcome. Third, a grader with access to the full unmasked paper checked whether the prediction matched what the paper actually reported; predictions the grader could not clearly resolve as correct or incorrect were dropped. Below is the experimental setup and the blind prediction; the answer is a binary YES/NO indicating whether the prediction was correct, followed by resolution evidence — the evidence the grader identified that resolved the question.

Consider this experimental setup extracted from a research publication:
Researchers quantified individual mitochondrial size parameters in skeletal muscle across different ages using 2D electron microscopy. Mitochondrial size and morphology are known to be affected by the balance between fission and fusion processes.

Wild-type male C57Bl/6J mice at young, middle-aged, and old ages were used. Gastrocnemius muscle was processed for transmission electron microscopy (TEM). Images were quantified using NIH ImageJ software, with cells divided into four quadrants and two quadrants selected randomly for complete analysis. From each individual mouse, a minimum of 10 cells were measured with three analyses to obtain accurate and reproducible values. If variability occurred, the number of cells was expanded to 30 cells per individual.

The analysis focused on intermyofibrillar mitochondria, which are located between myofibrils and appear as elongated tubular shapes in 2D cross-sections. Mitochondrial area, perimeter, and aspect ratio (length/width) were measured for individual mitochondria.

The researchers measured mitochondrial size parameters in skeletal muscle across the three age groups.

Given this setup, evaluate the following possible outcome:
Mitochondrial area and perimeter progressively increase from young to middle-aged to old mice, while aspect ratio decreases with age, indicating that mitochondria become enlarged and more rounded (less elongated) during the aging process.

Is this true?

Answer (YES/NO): NO